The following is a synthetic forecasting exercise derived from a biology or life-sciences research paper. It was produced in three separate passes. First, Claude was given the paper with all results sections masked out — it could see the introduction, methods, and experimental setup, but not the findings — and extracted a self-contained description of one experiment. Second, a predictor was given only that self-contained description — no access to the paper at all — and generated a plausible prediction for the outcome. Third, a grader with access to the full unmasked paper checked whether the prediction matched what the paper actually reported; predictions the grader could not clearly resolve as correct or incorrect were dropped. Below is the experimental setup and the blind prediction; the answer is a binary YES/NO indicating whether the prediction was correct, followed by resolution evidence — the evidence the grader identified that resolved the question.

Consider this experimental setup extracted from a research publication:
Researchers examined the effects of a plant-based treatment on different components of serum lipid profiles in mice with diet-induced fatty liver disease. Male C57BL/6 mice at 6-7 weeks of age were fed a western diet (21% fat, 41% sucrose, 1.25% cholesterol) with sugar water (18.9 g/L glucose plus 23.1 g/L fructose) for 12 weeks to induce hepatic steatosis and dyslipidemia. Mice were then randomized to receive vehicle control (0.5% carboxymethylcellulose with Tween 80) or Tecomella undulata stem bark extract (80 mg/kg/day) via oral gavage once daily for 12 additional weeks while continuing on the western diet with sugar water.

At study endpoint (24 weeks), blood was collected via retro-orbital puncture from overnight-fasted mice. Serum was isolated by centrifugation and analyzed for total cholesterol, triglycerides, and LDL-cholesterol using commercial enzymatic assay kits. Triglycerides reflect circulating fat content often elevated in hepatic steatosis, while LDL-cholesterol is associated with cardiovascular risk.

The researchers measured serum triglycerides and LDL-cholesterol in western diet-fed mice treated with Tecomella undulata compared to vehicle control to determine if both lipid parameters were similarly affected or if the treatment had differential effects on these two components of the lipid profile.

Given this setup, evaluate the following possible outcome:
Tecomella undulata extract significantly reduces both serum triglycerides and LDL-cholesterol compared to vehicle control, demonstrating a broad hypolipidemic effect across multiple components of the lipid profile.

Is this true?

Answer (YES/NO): YES